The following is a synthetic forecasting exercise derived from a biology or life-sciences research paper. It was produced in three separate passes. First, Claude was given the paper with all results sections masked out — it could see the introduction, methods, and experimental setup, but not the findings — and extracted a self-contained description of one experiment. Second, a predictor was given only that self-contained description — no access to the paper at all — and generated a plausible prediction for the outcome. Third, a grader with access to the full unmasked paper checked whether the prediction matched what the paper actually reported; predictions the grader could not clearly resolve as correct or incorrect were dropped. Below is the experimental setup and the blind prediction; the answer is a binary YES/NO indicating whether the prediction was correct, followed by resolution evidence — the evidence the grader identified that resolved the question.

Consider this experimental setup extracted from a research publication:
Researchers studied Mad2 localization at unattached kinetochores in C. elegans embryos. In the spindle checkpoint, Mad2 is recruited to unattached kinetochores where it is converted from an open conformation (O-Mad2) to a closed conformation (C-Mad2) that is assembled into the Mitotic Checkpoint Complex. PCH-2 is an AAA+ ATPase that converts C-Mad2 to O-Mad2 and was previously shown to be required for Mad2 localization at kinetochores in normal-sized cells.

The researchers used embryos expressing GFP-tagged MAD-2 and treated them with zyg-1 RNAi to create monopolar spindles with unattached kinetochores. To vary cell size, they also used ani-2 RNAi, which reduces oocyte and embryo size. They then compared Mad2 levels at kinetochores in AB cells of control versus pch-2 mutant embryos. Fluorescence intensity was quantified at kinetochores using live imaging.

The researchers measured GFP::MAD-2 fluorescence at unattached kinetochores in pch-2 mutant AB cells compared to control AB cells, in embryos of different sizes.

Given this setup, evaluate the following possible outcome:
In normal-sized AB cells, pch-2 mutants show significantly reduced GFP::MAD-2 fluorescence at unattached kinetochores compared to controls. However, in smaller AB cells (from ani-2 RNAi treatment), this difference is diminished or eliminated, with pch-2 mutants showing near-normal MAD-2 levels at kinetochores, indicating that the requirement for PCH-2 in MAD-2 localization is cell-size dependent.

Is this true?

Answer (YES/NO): NO